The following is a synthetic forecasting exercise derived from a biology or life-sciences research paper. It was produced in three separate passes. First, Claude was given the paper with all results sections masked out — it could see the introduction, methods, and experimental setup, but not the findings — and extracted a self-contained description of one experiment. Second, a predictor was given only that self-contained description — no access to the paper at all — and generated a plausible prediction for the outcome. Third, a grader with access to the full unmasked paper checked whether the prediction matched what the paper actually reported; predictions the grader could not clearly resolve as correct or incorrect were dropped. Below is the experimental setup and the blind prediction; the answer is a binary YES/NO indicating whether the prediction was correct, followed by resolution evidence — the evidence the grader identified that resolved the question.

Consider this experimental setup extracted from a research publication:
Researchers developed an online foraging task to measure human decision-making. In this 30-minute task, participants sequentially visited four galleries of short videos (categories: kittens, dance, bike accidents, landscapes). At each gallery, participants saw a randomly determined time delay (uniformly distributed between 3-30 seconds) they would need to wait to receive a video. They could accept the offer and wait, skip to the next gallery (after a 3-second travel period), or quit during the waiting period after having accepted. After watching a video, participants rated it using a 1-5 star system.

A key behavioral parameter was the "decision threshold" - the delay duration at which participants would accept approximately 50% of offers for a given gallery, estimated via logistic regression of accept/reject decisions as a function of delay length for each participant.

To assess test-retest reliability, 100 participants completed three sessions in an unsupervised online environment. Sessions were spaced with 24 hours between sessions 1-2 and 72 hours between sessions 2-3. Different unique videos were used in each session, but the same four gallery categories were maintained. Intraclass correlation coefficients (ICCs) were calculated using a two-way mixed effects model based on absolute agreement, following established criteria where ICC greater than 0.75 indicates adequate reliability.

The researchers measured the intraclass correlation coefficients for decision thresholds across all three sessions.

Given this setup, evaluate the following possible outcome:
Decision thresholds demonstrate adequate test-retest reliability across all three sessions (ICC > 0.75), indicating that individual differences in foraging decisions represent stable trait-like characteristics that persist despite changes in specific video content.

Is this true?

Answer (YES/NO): YES